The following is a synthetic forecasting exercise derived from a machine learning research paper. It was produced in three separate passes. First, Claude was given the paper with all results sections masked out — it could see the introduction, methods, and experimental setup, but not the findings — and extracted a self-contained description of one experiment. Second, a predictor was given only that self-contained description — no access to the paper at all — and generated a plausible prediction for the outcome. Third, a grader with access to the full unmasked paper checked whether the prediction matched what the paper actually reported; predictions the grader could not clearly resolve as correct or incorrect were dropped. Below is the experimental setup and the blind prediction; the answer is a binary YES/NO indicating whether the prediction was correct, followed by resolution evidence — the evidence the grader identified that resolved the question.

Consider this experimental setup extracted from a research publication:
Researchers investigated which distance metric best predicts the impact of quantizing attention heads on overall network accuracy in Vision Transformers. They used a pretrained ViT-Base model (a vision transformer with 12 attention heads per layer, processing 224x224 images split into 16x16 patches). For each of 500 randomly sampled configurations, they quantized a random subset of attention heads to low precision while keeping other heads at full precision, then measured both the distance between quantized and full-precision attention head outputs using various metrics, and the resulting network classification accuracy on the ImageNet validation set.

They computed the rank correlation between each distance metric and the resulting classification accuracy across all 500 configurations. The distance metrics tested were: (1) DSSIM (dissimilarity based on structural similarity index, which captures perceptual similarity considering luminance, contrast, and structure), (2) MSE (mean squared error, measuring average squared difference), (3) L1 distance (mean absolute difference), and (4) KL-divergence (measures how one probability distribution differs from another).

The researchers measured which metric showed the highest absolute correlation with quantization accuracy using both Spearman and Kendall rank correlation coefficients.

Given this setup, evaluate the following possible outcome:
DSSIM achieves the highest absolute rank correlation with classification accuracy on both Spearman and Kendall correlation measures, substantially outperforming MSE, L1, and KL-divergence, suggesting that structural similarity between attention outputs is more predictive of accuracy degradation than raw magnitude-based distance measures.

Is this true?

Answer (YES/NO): NO